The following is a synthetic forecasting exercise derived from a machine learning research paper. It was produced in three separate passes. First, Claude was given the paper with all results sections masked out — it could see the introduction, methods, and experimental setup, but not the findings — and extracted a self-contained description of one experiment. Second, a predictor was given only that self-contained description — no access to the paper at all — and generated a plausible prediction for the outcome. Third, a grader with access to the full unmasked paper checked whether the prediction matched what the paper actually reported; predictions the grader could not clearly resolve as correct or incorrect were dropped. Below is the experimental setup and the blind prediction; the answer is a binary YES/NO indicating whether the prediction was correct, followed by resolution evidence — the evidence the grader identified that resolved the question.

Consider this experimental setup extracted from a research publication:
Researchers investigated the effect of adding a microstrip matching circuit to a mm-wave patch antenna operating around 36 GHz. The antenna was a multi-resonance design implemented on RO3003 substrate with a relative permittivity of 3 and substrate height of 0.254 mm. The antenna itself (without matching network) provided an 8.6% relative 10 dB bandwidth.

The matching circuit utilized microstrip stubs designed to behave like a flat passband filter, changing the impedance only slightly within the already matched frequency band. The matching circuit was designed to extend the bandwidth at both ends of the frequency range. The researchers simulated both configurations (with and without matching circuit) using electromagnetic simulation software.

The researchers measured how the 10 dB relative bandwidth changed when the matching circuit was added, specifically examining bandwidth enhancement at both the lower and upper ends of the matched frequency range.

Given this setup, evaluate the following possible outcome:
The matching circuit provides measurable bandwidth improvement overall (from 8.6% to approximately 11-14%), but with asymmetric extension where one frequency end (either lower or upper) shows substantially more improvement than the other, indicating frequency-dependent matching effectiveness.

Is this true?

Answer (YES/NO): YES